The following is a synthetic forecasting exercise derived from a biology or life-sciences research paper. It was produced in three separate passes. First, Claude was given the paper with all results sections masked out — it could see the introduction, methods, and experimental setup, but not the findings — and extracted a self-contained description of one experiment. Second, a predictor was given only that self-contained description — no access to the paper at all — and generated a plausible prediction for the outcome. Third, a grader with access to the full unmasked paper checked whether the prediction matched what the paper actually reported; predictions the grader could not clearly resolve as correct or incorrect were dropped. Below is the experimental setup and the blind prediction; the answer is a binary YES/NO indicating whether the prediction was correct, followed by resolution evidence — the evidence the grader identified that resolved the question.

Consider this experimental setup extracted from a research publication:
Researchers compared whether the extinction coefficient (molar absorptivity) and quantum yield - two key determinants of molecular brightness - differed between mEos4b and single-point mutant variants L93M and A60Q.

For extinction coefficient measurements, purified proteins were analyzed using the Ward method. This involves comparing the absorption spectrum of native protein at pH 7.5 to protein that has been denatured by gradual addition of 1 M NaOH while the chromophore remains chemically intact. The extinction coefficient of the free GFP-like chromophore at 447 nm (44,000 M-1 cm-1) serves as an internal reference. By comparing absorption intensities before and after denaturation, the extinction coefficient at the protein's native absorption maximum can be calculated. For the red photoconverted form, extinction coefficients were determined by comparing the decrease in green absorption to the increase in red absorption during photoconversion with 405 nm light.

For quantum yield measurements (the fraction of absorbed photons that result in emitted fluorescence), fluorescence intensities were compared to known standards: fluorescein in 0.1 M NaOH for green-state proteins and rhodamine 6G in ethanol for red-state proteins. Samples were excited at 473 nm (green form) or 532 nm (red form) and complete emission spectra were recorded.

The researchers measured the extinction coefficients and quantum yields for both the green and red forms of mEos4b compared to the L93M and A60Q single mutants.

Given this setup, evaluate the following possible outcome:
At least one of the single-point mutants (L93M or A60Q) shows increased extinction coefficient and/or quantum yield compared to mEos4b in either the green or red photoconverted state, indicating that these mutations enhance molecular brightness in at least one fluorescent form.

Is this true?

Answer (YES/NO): NO